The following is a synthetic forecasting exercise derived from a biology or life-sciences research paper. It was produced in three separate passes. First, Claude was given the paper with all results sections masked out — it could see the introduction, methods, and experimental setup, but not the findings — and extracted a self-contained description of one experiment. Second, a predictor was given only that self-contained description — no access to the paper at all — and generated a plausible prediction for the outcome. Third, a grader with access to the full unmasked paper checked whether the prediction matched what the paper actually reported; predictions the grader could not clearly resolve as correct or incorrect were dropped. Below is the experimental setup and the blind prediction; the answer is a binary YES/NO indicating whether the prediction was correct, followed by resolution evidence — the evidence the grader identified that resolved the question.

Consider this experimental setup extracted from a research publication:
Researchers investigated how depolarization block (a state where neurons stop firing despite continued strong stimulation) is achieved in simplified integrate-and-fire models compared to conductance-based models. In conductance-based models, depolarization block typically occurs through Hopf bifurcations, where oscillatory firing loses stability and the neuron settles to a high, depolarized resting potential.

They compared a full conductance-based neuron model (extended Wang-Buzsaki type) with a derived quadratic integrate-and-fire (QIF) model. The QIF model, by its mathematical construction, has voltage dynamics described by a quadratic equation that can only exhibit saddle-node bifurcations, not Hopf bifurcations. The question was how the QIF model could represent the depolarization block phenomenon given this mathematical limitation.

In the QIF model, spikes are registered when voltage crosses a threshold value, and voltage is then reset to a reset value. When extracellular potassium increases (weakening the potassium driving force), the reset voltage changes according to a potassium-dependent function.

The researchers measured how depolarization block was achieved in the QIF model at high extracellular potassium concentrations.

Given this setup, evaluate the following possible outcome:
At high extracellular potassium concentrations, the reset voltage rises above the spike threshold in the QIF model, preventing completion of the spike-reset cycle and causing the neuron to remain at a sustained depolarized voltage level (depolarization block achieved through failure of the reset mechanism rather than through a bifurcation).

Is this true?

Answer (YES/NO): NO